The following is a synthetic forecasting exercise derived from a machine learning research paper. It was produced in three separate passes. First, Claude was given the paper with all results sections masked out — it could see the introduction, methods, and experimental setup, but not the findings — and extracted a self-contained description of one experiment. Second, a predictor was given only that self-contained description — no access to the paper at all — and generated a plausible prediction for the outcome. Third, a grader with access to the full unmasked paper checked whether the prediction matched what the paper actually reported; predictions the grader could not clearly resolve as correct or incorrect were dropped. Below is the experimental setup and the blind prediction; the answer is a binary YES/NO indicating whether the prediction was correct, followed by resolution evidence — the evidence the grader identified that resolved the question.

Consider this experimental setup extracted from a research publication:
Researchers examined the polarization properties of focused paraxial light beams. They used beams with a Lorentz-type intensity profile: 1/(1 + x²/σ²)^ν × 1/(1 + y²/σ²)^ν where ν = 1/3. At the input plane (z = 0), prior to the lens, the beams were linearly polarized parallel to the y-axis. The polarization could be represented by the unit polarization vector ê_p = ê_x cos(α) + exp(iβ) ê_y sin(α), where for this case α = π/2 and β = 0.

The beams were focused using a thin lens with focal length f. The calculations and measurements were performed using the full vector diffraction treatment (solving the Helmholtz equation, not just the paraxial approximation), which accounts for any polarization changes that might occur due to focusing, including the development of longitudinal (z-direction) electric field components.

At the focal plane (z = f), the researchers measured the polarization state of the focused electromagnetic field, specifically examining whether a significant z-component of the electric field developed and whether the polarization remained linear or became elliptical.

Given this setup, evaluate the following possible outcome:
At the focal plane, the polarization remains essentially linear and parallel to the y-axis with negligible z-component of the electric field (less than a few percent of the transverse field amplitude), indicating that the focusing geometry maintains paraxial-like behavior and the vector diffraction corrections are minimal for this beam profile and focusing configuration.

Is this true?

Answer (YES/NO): YES